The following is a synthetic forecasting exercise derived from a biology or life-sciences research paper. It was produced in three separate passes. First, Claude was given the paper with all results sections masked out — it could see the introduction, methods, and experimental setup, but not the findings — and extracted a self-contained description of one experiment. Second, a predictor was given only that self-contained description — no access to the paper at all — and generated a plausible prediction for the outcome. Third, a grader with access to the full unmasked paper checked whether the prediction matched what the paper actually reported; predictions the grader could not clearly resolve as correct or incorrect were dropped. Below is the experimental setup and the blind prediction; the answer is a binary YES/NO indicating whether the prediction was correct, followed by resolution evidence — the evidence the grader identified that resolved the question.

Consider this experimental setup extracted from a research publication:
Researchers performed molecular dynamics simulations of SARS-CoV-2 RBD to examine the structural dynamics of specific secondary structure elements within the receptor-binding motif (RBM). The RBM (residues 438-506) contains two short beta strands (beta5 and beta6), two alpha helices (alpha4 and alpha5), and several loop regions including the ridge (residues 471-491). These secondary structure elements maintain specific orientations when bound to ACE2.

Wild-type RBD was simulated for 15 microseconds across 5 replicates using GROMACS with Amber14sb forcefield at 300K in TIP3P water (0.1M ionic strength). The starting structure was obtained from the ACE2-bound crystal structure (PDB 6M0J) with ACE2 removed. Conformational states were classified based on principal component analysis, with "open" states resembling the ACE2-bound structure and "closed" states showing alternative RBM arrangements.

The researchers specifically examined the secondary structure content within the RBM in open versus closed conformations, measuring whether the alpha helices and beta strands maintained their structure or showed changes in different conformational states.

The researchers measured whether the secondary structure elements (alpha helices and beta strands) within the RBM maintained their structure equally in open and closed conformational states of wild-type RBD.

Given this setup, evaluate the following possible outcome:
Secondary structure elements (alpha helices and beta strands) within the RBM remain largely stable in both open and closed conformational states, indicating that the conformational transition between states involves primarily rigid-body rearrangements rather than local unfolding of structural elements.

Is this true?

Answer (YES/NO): NO